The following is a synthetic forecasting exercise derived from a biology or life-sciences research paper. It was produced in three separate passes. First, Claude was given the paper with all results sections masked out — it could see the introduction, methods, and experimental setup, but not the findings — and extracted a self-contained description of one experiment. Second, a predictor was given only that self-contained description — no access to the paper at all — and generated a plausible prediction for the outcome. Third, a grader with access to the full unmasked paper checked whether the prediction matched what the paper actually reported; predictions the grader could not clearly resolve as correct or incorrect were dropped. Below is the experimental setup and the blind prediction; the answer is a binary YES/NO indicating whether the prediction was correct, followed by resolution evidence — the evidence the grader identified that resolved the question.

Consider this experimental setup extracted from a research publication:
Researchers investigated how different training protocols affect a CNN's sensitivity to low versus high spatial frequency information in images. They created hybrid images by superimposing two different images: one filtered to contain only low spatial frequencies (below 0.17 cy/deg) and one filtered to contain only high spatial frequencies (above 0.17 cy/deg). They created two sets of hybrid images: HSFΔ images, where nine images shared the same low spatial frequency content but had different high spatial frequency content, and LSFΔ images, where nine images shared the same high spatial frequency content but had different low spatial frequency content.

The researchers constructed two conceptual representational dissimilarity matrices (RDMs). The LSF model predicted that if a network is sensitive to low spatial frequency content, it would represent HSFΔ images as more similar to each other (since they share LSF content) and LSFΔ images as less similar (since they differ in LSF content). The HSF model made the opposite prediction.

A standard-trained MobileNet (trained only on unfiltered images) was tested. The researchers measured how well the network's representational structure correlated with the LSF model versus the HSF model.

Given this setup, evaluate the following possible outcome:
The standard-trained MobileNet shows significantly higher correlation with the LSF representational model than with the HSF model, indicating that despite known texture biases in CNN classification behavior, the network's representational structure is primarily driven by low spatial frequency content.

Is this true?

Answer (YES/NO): NO